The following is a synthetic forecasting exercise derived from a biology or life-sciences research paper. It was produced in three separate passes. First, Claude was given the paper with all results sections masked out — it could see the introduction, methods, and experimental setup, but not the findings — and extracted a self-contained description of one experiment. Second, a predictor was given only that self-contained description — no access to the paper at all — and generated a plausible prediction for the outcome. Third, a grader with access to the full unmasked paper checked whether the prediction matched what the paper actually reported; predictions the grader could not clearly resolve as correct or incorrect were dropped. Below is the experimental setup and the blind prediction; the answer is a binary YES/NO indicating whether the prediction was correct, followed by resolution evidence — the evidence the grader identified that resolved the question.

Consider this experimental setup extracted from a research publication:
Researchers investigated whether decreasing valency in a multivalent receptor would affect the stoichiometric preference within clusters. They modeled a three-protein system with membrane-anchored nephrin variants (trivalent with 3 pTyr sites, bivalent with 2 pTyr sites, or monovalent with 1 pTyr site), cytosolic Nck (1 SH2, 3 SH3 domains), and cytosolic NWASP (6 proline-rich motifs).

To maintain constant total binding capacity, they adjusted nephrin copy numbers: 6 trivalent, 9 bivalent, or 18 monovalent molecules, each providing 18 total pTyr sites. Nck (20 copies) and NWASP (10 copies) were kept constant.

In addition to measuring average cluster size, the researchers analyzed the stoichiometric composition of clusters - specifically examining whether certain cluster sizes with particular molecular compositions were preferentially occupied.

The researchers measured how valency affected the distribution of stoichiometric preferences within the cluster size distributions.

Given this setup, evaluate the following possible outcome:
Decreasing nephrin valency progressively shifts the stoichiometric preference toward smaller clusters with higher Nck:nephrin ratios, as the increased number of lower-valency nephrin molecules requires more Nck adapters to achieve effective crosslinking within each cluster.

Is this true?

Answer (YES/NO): NO